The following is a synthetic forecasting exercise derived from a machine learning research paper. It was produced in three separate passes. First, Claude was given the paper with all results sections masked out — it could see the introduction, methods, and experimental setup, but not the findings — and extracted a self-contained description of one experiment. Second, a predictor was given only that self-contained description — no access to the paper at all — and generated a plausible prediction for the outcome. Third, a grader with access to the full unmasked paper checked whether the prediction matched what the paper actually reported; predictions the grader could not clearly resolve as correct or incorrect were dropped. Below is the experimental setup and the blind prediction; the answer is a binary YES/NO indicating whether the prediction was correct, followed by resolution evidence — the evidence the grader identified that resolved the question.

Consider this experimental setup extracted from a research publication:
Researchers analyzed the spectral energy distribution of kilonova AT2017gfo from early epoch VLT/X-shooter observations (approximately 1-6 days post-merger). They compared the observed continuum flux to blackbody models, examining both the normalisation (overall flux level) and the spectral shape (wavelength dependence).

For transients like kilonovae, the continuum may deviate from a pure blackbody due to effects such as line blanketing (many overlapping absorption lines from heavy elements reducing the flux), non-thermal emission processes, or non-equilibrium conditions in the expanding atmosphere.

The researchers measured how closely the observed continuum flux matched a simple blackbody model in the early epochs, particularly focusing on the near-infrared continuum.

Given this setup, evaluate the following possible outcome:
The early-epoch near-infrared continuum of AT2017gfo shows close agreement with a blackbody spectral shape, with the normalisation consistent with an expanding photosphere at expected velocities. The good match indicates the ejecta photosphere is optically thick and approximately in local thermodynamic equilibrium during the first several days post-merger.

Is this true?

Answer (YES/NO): YES